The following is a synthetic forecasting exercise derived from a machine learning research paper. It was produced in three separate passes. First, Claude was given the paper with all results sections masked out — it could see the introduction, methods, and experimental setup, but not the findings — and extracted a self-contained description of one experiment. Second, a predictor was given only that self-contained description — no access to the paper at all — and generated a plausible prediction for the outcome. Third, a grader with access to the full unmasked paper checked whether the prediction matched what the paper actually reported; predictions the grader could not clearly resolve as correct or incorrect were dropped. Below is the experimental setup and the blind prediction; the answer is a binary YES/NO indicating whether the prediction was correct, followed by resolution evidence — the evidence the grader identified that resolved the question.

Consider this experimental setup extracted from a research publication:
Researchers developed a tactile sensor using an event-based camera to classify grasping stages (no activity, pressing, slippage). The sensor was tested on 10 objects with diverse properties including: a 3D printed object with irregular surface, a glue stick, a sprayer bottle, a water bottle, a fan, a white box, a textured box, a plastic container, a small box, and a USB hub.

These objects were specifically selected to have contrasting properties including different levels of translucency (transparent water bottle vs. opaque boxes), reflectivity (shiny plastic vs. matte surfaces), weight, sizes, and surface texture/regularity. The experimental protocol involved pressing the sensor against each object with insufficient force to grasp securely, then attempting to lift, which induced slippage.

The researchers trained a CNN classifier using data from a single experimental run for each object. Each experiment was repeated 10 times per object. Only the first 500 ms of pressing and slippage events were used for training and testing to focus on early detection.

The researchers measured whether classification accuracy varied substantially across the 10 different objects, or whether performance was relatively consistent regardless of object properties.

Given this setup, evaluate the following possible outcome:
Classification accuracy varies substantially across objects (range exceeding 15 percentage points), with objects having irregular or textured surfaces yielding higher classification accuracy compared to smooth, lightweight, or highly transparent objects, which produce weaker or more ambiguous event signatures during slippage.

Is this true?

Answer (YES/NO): NO